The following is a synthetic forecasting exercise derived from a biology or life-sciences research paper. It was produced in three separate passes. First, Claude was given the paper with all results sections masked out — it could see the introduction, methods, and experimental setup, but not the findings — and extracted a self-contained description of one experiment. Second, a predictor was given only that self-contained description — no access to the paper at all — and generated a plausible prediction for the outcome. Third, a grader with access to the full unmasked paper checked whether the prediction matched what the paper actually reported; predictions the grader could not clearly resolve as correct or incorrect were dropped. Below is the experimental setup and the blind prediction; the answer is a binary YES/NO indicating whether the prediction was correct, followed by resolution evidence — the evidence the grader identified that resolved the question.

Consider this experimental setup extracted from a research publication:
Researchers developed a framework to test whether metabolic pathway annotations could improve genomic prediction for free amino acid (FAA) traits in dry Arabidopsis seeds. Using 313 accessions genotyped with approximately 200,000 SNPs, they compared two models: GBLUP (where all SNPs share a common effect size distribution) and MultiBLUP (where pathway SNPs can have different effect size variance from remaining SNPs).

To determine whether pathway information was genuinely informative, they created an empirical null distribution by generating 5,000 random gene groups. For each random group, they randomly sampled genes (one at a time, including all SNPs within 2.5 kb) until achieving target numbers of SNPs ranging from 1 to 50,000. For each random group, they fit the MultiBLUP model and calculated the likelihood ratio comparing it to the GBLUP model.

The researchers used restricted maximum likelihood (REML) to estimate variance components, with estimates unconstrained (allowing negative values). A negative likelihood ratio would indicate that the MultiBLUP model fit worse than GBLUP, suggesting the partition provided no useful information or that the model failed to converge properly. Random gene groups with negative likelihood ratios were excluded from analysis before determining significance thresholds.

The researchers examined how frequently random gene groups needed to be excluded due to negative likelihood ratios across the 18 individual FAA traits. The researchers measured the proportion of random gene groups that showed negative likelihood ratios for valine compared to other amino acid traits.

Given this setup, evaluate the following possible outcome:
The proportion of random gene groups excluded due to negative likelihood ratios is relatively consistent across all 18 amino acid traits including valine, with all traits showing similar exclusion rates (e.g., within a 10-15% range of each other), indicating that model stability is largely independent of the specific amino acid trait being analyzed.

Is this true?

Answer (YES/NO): NO